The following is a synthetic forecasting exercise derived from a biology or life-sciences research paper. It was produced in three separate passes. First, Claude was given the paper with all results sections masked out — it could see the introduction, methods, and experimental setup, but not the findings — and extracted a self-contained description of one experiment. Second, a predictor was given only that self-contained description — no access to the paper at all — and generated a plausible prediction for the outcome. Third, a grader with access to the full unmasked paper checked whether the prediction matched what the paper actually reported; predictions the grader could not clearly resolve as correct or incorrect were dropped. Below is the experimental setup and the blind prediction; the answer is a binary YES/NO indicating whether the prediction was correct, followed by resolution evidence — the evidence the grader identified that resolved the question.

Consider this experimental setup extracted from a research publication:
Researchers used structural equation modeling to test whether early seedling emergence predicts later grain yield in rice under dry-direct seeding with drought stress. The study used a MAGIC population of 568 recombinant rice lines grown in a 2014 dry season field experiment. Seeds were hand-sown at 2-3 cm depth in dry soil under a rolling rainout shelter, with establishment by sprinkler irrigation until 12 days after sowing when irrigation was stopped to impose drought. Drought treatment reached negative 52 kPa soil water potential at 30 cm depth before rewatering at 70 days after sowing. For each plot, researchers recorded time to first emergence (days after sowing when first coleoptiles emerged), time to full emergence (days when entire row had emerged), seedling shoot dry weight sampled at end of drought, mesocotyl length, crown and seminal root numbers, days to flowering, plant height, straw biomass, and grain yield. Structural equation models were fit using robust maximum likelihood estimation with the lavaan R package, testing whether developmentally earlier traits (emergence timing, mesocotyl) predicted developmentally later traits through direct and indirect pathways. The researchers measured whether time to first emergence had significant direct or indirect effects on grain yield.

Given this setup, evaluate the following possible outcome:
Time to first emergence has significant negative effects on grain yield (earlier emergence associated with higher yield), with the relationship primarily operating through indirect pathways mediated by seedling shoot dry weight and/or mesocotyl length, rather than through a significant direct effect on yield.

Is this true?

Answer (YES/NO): NO